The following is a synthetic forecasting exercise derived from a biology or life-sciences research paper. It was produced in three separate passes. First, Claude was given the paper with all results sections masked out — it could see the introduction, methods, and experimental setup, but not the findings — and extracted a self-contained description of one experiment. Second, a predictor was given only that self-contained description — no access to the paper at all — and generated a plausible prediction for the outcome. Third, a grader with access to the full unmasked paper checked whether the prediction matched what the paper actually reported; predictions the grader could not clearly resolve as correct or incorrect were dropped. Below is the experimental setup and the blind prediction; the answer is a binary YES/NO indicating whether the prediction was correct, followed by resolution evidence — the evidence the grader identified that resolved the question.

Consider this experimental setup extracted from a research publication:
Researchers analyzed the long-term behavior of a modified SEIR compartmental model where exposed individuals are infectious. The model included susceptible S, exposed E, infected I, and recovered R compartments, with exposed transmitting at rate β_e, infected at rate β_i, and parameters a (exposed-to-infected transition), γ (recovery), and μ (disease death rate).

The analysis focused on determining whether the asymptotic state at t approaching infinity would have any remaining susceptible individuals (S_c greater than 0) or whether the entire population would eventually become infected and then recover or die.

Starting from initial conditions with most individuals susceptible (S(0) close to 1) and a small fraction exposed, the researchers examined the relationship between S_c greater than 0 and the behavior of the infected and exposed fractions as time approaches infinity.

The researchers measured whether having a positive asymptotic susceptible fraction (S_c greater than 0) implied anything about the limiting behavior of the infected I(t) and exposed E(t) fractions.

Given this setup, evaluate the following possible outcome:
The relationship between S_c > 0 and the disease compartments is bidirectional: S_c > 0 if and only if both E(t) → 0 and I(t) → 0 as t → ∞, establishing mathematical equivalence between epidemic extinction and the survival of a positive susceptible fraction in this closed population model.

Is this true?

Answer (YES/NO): NO